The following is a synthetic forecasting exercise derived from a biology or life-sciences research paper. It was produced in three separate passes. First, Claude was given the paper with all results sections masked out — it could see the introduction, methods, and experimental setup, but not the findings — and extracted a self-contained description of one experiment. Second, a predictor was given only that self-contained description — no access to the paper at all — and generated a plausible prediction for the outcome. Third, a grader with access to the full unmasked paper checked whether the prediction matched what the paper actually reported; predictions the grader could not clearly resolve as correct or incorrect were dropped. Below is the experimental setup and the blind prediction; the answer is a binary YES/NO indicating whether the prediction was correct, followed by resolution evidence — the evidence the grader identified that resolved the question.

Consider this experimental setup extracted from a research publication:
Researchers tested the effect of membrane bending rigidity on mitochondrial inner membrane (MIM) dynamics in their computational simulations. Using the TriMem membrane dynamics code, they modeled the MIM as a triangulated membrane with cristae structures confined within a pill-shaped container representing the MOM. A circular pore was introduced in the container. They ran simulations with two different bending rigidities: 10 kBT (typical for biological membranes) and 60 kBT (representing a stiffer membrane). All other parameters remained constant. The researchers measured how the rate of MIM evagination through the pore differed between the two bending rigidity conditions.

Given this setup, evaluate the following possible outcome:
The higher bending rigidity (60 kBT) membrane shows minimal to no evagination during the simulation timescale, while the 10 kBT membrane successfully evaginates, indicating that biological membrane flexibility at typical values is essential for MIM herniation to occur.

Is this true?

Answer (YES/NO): NO